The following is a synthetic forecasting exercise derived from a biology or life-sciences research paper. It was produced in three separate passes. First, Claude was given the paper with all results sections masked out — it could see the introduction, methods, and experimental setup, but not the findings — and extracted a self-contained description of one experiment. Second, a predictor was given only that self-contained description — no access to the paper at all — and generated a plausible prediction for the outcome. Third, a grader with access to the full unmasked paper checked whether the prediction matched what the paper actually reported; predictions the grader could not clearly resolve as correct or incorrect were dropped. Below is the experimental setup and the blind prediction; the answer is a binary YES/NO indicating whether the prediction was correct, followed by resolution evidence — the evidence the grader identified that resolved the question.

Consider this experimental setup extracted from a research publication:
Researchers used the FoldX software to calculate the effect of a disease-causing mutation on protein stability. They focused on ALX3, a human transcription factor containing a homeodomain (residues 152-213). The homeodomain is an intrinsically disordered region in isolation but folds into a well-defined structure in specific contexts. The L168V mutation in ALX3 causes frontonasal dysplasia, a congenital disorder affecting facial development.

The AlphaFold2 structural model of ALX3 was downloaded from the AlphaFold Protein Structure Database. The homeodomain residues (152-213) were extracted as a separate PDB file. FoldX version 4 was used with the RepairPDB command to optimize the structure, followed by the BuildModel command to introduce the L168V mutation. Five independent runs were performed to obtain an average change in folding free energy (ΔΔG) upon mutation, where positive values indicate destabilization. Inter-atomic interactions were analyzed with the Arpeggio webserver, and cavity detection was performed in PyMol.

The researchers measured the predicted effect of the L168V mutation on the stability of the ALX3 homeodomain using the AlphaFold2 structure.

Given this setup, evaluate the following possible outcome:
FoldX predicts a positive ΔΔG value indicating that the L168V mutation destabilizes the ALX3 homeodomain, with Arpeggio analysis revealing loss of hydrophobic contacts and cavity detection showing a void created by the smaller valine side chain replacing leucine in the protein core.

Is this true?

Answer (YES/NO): YES